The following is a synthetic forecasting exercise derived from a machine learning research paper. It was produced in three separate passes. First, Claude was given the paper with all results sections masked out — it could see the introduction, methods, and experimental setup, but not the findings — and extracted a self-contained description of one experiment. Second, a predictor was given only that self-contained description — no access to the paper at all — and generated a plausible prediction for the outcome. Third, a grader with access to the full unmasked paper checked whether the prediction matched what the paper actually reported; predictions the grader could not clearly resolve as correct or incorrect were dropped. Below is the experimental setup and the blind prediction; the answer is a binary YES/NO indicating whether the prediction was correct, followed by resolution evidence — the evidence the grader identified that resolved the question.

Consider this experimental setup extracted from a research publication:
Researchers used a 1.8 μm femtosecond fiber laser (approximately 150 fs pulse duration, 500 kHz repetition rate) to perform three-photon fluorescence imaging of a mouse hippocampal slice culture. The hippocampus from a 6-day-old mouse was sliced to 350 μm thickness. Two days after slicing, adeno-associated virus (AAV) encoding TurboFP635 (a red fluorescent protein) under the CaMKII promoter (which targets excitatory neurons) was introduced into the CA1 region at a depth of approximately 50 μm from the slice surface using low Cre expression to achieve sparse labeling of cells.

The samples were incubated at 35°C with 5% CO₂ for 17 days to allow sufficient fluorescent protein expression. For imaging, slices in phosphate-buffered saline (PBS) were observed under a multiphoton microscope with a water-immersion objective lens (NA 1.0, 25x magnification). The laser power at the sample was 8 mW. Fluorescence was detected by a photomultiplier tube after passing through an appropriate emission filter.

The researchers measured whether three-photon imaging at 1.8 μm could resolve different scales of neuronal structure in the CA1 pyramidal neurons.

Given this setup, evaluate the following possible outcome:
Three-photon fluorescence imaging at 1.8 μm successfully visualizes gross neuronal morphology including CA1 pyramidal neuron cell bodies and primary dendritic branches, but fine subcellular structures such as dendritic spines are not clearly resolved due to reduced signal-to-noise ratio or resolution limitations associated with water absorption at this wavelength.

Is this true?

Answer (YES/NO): NO